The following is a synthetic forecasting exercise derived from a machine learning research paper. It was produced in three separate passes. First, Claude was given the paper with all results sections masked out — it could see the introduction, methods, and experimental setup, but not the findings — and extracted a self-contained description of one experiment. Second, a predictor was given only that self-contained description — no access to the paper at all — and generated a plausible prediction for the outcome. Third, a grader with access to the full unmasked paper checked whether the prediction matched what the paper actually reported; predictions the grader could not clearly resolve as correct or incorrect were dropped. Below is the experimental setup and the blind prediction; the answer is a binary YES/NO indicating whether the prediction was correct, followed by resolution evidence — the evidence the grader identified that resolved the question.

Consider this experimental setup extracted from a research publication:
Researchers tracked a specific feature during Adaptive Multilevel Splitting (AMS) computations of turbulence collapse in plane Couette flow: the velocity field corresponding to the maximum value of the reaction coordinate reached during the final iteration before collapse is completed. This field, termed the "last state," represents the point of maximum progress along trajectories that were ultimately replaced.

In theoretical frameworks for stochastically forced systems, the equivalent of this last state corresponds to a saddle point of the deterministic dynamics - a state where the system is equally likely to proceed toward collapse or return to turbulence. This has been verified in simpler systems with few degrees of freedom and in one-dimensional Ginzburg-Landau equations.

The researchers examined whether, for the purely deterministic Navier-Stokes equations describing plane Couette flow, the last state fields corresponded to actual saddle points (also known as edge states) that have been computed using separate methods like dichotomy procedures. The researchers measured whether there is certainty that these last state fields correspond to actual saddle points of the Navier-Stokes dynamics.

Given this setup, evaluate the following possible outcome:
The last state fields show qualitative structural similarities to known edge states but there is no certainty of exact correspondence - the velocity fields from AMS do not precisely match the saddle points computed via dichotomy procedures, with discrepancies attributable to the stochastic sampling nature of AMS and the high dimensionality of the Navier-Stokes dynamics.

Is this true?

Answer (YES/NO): NO